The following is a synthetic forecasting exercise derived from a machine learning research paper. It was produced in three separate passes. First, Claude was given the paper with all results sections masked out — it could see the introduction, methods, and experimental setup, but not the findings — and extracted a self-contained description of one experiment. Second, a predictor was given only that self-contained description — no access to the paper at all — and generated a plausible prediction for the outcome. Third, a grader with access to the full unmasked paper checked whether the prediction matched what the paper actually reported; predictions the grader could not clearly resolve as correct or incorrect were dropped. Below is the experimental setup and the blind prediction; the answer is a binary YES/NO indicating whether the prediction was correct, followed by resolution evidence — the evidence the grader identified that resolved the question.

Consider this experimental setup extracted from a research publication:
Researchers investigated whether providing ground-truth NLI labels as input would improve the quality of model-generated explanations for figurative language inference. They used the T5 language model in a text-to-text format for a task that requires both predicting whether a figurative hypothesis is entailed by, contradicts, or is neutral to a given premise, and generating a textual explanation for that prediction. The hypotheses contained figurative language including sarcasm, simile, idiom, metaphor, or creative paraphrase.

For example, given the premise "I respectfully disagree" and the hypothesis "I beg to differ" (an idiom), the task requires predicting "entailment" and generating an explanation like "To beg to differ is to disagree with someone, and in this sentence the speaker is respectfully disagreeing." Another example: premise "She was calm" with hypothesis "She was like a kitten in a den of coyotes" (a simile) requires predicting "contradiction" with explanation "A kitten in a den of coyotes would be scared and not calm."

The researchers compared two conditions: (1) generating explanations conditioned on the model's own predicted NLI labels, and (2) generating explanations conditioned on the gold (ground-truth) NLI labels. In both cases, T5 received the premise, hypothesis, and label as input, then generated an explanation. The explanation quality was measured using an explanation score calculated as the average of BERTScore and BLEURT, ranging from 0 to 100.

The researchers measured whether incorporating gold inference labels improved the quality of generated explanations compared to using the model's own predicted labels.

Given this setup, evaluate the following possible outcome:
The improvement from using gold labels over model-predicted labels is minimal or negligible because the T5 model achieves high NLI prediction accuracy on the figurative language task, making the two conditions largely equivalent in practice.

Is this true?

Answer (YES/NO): YES